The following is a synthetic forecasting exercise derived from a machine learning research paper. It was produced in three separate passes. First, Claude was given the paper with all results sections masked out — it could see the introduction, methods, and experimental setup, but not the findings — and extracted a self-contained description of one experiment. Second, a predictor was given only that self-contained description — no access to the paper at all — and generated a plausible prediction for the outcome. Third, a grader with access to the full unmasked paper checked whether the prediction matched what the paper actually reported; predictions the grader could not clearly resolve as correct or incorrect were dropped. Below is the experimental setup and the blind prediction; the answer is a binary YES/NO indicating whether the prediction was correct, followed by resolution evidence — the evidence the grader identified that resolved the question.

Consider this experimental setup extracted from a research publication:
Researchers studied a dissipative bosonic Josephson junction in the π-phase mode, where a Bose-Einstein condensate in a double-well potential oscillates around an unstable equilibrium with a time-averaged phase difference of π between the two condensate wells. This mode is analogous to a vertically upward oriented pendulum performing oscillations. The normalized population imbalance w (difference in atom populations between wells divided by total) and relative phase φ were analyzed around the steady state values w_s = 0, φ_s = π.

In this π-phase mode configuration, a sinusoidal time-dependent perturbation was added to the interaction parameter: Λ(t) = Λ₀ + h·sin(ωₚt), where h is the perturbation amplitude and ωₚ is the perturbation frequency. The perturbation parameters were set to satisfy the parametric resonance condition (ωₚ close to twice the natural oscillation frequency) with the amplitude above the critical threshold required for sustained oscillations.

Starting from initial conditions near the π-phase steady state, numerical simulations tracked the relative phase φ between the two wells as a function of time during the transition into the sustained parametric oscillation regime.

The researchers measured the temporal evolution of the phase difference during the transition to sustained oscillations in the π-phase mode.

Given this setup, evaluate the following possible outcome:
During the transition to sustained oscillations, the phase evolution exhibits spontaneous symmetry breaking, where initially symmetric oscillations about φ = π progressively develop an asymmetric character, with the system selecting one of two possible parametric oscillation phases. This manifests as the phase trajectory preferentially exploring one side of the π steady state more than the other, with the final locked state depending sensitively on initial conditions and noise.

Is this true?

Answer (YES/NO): NO